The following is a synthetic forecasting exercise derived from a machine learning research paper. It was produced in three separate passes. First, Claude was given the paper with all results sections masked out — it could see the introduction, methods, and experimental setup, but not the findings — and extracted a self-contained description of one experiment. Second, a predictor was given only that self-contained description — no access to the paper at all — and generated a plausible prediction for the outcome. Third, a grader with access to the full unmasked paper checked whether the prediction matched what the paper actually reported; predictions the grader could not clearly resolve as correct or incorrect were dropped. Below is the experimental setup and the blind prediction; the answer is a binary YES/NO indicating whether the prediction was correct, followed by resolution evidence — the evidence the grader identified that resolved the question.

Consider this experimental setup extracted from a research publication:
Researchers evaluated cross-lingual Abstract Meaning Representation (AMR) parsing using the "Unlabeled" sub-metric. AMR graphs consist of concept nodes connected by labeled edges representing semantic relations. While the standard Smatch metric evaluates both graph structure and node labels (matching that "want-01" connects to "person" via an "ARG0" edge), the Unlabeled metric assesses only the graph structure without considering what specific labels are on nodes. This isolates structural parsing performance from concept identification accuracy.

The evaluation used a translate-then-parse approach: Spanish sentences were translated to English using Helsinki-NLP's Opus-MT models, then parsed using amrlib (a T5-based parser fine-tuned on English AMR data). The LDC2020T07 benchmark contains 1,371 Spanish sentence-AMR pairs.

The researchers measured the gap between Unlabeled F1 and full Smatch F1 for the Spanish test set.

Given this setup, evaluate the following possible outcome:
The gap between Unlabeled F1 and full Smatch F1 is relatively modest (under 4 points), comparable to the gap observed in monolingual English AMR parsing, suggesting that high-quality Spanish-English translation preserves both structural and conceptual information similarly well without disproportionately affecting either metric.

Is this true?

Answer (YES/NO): NO